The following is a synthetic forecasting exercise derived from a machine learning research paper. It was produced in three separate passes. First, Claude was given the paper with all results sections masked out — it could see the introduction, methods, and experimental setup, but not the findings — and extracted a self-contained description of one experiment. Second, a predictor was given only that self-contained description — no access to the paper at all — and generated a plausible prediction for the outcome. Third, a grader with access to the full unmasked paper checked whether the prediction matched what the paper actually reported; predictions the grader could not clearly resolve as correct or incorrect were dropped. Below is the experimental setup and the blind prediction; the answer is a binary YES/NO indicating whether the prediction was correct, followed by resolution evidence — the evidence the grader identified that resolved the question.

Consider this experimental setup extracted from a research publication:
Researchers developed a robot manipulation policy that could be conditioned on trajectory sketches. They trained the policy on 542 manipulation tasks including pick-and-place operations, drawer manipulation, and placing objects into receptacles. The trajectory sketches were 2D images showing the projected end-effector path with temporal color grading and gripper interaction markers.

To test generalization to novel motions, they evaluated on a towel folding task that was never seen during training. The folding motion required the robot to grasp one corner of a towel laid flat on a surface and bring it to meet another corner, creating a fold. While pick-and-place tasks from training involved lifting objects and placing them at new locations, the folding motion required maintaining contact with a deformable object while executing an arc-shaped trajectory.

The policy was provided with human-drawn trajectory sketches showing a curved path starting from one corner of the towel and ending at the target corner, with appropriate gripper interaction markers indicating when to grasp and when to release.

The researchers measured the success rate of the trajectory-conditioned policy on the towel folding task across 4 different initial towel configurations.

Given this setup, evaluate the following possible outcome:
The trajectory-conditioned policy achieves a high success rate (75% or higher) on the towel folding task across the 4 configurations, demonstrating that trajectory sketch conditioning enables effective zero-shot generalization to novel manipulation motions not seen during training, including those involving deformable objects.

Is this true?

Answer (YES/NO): YES